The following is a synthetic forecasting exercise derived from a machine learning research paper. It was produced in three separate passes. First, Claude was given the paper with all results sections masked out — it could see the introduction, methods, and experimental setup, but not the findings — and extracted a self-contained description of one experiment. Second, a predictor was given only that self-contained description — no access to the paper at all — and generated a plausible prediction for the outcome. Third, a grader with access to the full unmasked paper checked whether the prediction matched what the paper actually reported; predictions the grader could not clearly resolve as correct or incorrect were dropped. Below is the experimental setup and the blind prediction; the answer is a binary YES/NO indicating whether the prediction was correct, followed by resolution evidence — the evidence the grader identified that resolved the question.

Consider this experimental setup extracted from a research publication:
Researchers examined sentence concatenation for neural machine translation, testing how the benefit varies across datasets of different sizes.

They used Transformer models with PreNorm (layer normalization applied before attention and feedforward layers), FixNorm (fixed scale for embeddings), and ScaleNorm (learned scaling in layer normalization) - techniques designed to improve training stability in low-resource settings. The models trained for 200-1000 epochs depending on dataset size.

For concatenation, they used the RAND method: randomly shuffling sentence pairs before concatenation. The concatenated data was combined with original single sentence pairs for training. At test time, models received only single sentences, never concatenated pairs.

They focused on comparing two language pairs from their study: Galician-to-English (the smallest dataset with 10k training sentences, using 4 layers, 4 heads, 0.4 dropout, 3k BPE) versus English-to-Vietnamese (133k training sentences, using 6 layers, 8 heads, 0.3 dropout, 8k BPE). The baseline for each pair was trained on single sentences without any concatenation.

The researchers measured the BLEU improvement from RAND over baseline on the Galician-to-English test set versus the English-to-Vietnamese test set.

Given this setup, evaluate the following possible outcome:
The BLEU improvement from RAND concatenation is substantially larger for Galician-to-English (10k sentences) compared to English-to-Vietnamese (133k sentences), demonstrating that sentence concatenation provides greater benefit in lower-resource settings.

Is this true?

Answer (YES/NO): YES